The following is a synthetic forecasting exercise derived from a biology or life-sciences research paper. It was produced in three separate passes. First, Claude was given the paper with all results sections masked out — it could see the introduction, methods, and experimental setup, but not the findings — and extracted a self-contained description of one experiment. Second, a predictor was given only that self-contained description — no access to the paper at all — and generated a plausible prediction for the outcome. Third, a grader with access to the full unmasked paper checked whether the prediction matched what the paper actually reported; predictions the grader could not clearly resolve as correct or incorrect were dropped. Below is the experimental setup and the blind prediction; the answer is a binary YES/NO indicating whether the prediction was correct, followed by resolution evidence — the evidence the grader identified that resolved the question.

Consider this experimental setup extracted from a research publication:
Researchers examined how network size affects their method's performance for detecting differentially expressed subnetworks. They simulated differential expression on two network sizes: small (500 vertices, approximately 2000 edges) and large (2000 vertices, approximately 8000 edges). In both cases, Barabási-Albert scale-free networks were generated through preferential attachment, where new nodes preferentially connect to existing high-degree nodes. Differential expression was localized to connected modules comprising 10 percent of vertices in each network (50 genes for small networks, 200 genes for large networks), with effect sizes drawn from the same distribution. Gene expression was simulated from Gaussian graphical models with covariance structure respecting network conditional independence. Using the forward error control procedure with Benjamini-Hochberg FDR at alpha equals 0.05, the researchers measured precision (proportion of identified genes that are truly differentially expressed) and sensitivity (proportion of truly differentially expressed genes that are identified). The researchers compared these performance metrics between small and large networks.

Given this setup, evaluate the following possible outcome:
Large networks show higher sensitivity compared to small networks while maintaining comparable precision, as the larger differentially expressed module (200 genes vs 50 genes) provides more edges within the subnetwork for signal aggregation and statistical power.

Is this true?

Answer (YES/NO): NO